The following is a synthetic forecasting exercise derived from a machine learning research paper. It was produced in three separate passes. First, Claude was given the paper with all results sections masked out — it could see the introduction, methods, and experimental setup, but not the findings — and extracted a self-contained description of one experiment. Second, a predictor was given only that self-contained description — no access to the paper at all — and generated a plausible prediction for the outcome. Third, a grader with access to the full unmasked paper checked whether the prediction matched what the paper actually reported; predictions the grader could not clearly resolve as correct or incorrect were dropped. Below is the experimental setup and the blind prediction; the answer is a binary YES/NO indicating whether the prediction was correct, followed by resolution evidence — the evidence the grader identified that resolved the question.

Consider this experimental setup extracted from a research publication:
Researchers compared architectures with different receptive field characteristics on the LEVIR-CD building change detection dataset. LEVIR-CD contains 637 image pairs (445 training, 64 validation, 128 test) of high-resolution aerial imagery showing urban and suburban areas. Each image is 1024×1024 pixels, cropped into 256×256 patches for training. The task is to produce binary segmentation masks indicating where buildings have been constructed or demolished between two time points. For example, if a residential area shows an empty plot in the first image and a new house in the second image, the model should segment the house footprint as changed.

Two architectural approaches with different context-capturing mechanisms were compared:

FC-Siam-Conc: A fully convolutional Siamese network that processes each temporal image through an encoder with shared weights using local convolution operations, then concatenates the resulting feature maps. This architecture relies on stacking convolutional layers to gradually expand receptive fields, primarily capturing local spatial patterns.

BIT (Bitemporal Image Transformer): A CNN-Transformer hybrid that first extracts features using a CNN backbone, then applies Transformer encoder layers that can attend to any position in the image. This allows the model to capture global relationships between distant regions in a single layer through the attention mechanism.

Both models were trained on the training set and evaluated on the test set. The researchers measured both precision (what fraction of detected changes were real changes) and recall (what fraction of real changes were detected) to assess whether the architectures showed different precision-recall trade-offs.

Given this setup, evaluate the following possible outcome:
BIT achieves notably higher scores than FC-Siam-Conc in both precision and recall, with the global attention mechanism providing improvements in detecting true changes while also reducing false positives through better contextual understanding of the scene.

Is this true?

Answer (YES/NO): NO